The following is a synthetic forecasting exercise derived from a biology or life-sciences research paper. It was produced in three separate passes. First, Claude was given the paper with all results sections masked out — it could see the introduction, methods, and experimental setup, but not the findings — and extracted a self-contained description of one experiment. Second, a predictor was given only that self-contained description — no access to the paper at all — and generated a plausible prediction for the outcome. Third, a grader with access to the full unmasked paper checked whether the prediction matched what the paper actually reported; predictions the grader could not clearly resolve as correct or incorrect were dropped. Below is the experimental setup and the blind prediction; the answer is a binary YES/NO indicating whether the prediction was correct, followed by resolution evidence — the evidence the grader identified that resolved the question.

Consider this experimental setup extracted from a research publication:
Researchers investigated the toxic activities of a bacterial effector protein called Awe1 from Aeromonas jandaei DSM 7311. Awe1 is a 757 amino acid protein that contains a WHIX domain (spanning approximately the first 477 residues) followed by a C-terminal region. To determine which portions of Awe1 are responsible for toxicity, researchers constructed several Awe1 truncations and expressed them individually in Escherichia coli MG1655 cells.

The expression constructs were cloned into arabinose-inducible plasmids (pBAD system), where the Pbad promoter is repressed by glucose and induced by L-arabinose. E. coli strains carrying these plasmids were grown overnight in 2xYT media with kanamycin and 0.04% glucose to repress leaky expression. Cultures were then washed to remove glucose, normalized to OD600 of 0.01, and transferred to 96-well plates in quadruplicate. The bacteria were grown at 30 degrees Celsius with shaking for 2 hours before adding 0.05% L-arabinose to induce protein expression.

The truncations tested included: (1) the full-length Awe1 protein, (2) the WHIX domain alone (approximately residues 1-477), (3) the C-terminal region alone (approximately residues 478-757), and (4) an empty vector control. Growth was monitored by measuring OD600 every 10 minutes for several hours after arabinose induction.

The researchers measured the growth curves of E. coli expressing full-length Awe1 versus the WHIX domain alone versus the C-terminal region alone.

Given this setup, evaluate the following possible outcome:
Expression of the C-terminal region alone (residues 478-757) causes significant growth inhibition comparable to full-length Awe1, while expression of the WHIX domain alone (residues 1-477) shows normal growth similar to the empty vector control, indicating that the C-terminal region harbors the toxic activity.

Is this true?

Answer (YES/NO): NO